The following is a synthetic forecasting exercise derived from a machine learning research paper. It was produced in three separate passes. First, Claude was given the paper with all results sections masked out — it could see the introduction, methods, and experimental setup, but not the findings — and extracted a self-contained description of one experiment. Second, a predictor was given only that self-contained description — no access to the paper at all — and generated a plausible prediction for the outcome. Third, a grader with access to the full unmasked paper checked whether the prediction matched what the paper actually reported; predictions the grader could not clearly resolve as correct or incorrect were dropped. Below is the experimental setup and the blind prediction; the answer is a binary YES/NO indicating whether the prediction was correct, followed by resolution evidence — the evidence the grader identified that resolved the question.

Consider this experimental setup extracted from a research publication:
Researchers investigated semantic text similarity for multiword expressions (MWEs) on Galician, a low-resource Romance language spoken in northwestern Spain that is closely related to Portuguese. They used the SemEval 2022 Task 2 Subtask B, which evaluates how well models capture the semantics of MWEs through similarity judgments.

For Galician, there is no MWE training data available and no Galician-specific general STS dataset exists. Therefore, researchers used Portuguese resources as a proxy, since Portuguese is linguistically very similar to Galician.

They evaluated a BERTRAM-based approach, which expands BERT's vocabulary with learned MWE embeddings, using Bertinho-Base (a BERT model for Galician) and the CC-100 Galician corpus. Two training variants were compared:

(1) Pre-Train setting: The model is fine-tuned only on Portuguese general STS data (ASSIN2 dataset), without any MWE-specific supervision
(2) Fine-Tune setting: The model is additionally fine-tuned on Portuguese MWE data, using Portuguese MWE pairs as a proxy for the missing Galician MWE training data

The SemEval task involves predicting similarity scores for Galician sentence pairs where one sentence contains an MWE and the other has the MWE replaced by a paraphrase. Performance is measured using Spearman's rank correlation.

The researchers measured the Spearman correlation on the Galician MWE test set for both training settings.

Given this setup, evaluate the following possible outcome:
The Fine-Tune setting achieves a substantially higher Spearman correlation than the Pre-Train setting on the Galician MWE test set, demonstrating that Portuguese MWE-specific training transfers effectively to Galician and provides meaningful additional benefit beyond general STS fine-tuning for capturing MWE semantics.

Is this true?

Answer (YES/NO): NO